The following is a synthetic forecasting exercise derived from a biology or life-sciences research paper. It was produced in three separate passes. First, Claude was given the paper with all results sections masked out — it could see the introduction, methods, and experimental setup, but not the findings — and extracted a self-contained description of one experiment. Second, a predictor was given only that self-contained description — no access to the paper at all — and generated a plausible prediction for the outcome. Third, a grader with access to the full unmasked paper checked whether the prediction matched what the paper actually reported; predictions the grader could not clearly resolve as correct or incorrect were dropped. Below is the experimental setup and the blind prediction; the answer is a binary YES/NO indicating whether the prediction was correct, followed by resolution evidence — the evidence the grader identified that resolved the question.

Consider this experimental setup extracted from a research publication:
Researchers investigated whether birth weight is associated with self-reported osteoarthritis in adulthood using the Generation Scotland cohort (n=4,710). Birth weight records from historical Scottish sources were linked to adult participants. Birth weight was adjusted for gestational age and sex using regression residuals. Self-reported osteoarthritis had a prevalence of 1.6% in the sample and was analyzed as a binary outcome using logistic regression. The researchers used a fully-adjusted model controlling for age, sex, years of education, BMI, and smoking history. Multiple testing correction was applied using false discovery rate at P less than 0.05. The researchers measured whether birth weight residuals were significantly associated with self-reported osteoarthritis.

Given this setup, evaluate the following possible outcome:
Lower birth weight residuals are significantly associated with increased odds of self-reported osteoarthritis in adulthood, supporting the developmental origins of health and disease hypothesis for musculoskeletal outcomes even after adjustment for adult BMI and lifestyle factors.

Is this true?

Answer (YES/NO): NO